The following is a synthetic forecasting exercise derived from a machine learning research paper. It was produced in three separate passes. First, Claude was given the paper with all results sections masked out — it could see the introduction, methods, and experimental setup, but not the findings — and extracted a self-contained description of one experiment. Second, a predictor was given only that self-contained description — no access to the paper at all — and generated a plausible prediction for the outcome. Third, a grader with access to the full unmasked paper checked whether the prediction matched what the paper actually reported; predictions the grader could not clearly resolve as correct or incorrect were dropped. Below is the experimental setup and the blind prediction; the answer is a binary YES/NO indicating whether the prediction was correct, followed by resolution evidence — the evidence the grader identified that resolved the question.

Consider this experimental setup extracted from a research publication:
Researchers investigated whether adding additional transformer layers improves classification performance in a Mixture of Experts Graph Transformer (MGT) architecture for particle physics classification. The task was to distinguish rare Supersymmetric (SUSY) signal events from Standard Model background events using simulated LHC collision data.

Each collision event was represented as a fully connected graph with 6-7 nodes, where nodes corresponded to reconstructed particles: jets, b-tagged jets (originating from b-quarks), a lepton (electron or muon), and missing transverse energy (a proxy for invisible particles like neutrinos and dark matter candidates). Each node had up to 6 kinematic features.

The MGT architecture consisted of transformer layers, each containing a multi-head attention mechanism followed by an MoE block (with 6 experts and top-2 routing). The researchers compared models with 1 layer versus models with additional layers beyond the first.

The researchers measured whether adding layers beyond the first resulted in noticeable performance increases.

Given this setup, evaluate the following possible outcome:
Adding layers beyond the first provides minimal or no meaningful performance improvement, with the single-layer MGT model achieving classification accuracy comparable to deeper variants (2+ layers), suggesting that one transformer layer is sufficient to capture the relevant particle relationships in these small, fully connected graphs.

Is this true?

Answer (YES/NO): YES